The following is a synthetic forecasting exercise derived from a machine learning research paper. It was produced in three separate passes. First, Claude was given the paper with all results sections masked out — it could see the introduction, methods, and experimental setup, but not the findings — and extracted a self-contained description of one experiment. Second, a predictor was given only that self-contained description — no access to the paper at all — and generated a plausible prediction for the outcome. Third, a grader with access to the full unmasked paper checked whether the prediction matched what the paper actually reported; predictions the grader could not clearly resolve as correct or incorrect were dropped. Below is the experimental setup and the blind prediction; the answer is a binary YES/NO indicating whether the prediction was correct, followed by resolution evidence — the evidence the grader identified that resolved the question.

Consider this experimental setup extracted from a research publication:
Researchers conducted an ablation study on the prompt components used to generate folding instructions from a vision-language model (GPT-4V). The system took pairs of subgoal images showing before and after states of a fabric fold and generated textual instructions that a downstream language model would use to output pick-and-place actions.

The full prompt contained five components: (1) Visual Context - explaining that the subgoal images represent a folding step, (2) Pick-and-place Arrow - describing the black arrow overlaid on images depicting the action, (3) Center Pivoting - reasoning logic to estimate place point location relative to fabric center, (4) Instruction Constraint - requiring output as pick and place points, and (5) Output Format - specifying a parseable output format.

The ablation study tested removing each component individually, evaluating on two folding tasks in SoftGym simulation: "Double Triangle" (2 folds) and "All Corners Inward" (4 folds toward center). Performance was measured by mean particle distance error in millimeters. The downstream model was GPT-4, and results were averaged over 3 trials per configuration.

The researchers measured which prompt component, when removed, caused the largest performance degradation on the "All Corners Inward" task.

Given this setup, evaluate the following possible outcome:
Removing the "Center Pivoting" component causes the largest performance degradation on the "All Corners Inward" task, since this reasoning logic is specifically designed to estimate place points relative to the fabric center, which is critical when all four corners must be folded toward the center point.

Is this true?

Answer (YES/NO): YES